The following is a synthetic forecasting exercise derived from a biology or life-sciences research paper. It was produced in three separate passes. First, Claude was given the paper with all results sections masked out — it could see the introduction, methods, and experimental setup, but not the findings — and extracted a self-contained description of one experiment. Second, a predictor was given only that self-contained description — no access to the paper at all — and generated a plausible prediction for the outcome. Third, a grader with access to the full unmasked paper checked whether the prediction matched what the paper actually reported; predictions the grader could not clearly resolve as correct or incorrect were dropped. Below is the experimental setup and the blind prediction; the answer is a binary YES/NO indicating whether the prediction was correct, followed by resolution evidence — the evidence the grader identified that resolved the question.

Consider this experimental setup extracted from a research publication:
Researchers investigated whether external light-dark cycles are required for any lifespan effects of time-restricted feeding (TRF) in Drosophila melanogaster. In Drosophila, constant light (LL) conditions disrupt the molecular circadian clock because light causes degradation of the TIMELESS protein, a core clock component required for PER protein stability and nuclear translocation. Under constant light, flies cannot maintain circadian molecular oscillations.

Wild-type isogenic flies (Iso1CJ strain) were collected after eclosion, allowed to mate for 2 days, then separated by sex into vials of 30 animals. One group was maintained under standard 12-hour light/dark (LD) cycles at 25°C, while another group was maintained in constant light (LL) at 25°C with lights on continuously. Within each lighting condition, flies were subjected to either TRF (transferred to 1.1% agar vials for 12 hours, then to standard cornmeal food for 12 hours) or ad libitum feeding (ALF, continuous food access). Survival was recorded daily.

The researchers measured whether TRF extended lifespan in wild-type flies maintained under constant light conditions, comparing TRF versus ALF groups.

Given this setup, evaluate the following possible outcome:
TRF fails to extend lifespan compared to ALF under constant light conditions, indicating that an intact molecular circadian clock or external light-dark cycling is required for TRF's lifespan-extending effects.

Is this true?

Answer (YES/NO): YES